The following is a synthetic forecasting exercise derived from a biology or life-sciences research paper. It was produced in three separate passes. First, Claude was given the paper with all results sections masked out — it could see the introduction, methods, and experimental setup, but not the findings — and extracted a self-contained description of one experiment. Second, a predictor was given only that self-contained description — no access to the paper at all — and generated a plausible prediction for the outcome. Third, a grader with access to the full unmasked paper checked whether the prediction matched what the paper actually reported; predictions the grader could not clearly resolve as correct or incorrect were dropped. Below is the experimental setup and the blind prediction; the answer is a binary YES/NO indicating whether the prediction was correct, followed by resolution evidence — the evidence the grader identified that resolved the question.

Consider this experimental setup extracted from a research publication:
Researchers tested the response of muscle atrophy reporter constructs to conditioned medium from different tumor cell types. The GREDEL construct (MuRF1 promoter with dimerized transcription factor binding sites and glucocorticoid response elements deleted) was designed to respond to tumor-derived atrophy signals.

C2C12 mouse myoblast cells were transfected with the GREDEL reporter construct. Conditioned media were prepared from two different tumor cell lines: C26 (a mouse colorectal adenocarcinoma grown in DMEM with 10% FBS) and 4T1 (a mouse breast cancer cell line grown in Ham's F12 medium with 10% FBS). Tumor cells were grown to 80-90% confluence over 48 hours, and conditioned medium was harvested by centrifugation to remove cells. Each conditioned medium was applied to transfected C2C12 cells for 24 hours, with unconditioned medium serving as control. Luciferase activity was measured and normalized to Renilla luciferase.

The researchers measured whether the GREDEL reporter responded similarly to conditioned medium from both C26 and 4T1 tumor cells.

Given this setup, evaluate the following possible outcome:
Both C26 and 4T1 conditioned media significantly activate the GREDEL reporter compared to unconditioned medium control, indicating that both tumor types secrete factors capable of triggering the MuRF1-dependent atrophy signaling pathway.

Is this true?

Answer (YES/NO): NO